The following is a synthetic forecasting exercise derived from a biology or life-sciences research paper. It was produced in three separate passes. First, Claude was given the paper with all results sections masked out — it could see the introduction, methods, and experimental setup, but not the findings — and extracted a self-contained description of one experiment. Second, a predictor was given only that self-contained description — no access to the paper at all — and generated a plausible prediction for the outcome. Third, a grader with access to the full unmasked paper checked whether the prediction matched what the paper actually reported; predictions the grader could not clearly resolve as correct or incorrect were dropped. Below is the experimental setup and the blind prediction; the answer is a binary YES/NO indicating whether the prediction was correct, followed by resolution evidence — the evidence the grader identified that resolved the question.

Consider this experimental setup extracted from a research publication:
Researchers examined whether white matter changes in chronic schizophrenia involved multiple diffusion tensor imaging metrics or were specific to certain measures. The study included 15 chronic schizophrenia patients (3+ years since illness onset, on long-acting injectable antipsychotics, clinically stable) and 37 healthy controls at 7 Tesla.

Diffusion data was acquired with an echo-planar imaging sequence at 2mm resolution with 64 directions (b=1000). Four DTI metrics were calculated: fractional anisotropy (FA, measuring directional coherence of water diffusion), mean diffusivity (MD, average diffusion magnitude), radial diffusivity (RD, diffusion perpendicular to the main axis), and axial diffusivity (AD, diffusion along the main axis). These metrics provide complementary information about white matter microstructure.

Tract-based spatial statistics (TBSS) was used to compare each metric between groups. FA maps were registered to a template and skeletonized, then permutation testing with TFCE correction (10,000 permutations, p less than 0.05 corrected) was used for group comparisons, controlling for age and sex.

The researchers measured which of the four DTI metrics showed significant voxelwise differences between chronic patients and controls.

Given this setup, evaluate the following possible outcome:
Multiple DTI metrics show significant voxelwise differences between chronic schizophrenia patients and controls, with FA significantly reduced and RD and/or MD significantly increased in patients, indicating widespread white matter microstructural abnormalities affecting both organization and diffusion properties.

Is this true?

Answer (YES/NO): YES